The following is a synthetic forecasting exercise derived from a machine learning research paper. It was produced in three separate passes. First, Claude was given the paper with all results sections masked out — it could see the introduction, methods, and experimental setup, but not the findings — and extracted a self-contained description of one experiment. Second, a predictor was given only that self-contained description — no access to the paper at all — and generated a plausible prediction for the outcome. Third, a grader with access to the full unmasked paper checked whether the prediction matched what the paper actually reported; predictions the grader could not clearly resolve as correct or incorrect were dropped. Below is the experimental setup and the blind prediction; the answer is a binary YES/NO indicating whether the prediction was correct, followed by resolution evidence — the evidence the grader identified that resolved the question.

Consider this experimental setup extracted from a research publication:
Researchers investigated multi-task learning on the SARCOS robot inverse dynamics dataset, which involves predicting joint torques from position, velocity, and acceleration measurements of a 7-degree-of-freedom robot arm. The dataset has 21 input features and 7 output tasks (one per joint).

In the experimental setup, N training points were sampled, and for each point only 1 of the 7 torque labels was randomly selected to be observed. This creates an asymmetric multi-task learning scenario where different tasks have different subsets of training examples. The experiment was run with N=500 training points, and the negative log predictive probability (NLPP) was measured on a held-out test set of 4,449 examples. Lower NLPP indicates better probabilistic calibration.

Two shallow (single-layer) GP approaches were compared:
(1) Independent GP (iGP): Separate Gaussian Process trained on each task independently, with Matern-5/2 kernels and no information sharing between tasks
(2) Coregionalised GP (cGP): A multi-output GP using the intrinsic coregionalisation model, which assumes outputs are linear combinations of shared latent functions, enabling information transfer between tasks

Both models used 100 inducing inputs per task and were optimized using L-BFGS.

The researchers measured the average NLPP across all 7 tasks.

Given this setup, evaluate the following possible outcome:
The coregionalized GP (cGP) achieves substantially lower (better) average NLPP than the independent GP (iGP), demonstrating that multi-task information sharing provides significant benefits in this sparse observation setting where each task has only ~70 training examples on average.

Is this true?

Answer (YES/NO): NO